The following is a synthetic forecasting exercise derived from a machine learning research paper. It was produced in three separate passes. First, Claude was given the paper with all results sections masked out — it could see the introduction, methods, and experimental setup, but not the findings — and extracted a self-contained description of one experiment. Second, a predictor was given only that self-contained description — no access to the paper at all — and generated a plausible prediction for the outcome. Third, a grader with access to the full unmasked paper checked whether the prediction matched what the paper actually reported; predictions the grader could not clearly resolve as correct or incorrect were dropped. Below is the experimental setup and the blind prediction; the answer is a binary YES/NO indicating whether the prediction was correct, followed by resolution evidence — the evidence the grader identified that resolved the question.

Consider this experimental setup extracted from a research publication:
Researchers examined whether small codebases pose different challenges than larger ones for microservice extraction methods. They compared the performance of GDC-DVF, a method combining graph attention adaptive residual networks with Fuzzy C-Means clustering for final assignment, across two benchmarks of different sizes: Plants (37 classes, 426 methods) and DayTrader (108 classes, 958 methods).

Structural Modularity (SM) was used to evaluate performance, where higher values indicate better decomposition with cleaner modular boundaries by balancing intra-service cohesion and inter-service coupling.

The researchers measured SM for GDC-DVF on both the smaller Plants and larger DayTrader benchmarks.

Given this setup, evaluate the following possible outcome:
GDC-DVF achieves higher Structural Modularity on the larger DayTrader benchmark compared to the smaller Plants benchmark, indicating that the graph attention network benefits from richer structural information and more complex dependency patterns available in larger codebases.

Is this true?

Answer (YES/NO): NO